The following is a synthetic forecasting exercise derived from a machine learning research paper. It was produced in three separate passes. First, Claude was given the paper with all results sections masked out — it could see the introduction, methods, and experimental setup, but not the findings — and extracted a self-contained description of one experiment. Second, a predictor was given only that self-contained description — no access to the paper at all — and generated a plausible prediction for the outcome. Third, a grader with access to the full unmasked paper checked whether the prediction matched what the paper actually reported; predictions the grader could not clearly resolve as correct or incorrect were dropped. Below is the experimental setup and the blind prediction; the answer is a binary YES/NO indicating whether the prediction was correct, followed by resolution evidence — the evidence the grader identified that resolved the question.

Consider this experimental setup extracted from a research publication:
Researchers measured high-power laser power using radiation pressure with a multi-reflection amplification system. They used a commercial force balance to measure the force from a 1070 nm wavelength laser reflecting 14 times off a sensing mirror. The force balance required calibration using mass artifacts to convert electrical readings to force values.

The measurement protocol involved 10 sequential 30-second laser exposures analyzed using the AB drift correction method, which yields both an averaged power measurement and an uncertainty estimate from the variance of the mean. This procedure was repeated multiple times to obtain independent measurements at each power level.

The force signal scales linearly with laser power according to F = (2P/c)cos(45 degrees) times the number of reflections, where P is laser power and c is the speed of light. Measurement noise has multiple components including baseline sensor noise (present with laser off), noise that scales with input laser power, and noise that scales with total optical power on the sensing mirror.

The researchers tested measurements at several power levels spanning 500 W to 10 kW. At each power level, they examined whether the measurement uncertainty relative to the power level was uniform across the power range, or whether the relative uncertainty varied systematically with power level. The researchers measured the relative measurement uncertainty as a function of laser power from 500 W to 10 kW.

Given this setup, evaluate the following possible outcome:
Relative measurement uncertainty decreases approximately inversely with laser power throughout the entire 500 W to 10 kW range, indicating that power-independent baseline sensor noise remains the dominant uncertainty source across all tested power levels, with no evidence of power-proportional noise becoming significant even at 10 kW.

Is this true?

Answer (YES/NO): NO